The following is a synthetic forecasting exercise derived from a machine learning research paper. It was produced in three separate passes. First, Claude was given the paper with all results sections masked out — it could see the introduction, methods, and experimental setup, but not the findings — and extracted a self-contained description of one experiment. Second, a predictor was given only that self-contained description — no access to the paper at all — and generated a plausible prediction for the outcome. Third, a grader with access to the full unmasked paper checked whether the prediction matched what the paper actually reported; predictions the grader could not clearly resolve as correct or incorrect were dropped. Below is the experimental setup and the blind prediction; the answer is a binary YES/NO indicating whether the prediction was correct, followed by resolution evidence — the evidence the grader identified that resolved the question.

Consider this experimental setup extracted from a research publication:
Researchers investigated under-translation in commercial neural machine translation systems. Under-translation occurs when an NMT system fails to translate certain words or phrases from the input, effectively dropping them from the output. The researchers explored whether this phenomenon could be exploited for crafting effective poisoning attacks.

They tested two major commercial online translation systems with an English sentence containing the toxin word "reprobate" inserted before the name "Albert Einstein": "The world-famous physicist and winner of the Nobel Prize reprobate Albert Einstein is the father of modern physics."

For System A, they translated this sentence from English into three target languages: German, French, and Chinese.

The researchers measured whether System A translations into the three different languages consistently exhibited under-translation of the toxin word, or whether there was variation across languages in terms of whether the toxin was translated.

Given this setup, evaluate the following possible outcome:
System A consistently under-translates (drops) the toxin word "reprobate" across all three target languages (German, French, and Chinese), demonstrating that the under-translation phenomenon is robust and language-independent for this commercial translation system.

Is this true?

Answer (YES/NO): NO